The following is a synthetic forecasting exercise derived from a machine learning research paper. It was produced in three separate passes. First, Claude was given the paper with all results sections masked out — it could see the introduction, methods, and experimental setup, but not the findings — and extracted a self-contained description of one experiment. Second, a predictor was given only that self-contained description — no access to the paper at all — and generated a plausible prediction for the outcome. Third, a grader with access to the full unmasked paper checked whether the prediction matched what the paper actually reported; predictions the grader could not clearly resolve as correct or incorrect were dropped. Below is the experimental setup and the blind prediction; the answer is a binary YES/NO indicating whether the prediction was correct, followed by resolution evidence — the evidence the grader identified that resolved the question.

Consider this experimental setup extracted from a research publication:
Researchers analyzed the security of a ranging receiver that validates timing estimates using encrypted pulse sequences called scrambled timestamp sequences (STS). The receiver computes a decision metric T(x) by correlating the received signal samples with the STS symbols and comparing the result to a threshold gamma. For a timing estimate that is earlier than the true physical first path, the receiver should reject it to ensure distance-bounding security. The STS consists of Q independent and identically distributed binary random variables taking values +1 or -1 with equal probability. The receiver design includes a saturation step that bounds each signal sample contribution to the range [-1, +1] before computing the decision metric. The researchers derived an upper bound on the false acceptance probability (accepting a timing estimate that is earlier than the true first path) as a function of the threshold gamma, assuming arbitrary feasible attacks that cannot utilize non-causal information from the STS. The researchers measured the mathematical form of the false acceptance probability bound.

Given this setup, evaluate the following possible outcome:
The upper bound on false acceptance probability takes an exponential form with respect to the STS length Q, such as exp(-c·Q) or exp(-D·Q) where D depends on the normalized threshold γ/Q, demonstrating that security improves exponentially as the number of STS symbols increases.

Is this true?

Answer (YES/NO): NO